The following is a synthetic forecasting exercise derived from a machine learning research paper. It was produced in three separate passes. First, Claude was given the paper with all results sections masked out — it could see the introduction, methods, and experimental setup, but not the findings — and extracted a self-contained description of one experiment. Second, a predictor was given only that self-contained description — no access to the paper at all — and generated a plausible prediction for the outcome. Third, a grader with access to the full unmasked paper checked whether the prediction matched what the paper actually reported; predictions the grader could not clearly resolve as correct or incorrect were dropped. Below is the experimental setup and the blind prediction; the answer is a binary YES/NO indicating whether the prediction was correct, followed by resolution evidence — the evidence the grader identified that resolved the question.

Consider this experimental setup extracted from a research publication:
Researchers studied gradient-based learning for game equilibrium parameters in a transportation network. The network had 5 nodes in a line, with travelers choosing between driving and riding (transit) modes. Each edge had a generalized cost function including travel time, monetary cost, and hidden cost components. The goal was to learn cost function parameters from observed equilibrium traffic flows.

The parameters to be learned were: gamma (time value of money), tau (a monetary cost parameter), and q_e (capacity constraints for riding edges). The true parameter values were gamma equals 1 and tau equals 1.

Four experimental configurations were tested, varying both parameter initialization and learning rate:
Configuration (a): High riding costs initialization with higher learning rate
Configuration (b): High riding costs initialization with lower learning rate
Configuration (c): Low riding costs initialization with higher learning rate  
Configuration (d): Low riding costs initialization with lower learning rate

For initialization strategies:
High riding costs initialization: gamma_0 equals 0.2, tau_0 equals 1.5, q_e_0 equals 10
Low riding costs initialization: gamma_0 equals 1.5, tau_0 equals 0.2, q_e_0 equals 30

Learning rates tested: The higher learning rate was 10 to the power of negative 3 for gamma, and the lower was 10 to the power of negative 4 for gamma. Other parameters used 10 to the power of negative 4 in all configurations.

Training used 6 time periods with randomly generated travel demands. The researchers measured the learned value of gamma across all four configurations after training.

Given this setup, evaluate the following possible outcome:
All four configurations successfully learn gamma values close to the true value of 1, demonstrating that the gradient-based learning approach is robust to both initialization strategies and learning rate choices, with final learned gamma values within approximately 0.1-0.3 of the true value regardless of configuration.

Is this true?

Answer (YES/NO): NO